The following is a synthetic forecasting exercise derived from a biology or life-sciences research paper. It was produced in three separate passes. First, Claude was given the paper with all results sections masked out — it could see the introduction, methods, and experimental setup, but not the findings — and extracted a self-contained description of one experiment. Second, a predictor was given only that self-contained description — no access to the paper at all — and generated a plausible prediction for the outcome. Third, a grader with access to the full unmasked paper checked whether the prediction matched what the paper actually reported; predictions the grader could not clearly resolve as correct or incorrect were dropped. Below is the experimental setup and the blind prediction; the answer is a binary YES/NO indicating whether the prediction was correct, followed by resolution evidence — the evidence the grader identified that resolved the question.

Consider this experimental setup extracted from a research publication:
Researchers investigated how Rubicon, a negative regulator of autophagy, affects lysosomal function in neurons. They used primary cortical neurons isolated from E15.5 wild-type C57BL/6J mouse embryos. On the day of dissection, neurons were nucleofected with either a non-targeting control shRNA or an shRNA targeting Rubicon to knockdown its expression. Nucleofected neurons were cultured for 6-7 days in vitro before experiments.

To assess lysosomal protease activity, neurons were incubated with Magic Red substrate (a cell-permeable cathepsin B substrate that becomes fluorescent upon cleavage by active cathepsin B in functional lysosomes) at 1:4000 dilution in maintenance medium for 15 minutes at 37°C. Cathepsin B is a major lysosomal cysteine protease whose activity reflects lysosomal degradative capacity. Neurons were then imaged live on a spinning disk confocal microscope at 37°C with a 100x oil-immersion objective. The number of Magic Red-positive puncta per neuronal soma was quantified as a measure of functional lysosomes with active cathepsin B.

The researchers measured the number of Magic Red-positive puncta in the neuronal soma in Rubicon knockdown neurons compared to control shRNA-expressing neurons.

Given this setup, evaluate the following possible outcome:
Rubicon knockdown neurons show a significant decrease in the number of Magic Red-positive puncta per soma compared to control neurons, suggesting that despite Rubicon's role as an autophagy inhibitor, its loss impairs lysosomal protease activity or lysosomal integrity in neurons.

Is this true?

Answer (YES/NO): NO